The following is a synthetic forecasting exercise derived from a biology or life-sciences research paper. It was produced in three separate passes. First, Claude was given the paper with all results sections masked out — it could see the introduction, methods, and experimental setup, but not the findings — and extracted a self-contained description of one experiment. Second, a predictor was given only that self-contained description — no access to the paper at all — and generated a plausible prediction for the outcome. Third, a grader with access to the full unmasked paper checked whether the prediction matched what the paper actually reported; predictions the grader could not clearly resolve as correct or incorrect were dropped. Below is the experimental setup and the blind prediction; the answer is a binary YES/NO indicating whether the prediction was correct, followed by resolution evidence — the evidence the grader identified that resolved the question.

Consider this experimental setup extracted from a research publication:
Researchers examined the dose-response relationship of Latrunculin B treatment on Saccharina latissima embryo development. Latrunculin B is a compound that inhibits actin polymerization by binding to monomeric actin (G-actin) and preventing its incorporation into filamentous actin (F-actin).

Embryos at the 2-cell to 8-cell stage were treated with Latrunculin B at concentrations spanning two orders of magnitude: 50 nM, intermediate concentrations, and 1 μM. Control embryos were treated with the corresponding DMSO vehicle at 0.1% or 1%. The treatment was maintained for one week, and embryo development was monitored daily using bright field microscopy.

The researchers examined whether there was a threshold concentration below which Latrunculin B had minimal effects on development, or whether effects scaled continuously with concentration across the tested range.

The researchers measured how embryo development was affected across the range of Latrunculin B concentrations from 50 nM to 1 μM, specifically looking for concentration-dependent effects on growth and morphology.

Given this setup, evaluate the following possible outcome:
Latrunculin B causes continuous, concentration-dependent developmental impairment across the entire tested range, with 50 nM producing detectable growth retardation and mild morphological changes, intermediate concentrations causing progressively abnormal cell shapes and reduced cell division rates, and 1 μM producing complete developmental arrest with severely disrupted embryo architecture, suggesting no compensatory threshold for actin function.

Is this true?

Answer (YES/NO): NO